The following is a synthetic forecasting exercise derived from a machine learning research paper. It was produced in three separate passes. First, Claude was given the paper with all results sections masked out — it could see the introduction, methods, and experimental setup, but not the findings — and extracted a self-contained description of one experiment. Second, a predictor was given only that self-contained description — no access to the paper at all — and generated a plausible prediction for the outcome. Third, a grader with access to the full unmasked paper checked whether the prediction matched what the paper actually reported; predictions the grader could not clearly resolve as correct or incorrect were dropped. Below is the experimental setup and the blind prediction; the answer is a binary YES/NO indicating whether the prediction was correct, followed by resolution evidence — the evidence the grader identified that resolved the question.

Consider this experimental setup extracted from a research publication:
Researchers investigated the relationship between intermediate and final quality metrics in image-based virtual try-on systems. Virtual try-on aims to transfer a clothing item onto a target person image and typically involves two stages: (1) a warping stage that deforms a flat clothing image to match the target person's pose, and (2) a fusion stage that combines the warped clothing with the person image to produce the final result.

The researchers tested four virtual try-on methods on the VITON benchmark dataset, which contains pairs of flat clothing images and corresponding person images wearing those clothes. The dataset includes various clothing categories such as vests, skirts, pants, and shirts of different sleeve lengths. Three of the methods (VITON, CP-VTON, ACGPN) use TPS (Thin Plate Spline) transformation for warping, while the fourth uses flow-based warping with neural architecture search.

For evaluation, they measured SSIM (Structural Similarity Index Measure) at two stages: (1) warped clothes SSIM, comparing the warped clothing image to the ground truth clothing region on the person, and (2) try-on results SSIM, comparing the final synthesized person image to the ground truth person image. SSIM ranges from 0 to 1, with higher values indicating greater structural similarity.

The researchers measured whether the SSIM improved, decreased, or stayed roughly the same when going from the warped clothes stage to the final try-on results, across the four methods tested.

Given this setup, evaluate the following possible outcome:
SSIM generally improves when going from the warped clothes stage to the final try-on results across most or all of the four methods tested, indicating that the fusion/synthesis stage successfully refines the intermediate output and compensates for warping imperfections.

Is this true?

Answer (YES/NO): NO